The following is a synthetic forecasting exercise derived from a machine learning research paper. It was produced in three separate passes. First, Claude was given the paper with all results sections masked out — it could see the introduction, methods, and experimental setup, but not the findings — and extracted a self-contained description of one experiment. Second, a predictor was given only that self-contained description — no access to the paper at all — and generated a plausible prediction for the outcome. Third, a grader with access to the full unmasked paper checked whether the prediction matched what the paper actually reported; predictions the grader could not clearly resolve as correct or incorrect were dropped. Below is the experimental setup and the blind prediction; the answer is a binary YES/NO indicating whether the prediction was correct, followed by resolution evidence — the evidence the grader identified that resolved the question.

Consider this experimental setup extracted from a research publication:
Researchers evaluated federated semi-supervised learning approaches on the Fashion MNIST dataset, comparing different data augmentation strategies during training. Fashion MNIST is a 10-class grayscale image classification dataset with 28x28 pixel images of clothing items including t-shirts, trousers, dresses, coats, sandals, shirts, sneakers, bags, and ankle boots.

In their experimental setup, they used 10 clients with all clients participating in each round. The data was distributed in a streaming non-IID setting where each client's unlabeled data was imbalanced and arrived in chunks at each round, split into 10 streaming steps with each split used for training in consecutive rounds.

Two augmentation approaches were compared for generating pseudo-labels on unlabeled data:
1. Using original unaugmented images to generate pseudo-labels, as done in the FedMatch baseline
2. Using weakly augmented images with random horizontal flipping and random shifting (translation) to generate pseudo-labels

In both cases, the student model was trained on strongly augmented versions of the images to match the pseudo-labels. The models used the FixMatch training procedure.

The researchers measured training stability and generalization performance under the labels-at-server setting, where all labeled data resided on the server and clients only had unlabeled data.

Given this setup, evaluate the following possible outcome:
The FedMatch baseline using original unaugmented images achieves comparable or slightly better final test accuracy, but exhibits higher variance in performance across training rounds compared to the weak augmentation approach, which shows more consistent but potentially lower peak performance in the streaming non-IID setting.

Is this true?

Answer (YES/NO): NO